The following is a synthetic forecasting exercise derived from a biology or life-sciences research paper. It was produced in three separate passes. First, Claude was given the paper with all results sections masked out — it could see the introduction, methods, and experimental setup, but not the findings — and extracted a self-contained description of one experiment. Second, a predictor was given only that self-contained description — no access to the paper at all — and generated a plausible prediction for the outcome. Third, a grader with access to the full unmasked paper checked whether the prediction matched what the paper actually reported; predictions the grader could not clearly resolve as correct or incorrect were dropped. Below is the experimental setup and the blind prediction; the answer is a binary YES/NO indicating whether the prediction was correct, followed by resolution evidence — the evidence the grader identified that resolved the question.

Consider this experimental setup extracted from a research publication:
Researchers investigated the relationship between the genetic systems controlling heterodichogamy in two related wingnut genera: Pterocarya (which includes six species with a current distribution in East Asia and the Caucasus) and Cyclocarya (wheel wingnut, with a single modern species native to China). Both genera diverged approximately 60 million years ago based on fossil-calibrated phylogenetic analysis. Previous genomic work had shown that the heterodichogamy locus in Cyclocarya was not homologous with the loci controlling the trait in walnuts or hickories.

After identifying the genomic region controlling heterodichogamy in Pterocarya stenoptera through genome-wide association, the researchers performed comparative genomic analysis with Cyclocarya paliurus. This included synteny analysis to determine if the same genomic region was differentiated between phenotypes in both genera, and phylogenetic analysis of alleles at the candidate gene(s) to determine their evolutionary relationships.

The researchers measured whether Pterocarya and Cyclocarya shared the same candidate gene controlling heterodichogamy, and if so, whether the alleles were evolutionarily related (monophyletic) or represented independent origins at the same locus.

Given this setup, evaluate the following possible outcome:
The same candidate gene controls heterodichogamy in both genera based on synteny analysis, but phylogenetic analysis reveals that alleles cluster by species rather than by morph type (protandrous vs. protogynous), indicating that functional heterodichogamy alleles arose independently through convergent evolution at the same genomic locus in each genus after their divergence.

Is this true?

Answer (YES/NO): YES